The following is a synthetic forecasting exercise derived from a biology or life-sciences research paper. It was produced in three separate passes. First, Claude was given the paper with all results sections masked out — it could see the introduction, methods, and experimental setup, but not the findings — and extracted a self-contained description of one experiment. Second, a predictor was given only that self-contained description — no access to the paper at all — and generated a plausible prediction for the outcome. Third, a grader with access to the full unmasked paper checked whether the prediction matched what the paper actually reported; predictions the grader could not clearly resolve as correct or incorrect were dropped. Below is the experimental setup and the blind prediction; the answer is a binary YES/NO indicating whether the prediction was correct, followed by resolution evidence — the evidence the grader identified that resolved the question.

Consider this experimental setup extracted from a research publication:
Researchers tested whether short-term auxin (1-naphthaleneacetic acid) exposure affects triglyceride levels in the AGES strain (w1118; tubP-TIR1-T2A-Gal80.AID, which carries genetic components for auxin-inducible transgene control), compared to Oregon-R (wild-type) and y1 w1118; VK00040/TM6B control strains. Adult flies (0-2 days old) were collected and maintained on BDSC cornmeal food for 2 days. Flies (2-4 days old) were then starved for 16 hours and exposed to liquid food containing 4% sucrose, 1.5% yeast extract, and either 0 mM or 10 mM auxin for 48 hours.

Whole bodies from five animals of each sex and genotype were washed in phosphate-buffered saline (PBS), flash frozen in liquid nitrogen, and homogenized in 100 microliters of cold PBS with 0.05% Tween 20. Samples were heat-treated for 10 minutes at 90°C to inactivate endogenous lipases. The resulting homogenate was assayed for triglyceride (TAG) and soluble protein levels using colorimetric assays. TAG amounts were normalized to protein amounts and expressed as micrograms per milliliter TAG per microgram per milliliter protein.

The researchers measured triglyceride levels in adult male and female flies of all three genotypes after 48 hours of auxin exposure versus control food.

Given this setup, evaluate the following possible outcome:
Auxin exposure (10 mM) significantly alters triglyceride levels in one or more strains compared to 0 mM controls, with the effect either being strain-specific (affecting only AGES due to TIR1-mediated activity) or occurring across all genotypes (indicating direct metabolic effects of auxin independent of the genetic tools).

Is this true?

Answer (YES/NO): YES